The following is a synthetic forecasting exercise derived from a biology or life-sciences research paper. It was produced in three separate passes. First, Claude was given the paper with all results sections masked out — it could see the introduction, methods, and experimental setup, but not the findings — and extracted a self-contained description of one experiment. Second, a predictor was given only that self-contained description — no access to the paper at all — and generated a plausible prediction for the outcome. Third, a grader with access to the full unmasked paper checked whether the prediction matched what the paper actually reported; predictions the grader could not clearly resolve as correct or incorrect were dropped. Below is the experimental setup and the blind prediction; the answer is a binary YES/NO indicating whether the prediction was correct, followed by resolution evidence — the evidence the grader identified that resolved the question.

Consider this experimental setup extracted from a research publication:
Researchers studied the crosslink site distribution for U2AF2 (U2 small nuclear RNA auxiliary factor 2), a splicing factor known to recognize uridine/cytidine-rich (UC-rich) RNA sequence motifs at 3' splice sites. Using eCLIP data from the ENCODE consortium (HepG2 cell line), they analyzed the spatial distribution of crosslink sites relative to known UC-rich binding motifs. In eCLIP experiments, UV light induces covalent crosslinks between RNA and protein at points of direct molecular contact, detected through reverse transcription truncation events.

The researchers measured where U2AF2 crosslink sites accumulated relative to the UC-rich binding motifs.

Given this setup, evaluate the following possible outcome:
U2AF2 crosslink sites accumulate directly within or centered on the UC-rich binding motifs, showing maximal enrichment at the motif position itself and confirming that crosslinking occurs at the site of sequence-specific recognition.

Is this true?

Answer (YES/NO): NO